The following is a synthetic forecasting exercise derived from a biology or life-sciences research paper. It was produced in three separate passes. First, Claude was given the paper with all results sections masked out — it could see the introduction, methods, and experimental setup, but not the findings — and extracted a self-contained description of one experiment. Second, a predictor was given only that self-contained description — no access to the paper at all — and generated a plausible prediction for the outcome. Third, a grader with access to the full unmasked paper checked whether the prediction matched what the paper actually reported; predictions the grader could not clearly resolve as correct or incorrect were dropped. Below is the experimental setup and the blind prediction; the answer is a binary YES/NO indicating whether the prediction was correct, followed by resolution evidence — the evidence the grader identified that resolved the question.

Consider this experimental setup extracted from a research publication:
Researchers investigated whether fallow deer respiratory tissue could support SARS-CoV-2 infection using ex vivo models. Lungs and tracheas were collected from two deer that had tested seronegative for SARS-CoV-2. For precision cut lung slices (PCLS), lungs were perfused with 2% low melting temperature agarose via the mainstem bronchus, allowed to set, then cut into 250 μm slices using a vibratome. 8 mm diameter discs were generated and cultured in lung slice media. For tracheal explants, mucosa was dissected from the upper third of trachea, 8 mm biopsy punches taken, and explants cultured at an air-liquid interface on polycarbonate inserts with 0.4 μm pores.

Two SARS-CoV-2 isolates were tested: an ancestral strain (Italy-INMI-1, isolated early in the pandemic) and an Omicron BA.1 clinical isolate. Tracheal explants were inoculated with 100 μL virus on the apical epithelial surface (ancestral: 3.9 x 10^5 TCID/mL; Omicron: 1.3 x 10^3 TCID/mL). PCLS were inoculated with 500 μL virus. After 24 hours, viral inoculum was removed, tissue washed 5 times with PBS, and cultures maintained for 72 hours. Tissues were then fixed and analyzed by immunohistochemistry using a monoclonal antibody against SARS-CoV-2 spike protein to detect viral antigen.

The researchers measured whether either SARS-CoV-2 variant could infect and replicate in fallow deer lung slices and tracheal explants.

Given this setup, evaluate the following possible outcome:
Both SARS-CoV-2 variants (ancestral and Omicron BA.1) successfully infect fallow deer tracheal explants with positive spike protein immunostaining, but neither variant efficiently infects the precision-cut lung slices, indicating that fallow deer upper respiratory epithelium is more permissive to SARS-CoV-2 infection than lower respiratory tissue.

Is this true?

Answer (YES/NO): NO